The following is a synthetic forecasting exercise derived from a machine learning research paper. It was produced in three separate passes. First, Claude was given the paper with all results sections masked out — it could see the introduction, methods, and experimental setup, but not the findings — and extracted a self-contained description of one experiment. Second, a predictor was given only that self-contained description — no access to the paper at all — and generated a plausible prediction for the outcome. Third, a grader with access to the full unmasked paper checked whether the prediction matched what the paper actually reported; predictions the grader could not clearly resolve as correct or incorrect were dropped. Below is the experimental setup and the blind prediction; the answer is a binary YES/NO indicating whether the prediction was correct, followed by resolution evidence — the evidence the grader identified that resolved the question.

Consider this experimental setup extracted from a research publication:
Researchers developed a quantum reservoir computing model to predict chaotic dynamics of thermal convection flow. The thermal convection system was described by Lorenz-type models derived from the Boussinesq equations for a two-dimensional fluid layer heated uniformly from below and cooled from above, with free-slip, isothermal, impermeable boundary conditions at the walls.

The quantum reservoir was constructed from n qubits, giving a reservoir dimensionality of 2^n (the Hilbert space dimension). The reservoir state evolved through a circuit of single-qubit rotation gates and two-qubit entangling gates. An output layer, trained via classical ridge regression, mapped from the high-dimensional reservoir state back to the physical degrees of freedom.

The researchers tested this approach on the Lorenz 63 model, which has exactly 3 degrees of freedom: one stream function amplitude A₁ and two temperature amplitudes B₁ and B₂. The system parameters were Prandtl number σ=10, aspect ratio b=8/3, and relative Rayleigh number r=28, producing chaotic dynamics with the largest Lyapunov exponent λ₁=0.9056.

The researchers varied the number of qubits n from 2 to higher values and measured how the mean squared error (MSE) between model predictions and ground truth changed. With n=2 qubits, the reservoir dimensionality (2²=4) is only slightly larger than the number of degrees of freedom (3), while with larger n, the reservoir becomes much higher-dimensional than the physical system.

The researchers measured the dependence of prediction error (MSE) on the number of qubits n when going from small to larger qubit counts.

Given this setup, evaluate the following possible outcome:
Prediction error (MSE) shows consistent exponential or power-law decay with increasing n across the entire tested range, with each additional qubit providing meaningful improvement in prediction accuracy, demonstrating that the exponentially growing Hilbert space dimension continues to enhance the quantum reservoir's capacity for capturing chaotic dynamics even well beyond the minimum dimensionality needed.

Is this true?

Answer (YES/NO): NO